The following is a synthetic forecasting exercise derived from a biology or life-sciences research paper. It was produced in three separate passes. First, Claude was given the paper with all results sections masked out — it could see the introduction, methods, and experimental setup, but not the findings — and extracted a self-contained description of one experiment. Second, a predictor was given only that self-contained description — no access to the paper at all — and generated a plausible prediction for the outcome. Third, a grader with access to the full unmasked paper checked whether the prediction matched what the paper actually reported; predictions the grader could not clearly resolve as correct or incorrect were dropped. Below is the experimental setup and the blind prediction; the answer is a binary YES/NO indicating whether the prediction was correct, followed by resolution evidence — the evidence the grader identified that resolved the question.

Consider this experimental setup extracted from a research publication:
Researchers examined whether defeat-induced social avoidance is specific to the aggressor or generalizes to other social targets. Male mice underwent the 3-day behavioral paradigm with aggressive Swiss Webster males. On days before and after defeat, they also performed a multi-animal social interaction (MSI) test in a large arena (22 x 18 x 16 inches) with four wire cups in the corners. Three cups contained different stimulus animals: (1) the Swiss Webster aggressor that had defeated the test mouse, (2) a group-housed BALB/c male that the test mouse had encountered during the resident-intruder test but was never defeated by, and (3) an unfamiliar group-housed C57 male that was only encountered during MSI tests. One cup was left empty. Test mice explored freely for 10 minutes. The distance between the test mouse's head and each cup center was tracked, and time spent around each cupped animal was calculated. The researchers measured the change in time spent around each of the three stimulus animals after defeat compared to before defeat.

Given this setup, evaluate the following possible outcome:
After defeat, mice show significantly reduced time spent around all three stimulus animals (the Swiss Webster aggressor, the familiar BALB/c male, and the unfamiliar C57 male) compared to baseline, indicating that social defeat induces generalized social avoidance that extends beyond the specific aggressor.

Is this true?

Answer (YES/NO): NO